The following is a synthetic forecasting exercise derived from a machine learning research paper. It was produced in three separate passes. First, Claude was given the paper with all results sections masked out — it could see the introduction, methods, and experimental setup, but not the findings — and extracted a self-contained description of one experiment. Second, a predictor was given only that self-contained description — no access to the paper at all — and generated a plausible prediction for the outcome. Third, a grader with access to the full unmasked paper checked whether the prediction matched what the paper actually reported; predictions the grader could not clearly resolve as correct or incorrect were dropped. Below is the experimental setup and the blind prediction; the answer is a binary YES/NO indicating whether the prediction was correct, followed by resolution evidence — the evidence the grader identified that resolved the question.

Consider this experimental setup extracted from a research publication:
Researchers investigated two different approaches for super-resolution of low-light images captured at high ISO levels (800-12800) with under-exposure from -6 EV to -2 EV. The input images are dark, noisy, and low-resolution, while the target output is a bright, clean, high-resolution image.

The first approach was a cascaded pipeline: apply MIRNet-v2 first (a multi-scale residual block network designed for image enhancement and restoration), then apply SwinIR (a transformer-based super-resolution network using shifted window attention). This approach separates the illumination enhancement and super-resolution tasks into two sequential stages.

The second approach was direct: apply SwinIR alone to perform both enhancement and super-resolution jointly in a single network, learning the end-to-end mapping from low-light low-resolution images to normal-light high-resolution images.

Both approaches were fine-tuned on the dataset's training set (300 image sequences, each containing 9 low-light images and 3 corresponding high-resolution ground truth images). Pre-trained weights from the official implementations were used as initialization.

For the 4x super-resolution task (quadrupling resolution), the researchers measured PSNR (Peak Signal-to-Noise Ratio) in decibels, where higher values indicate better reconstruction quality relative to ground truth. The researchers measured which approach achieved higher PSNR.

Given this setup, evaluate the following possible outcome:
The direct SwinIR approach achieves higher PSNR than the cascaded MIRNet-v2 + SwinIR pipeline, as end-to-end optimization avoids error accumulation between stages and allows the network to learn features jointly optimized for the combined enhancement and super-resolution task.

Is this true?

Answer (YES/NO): NO